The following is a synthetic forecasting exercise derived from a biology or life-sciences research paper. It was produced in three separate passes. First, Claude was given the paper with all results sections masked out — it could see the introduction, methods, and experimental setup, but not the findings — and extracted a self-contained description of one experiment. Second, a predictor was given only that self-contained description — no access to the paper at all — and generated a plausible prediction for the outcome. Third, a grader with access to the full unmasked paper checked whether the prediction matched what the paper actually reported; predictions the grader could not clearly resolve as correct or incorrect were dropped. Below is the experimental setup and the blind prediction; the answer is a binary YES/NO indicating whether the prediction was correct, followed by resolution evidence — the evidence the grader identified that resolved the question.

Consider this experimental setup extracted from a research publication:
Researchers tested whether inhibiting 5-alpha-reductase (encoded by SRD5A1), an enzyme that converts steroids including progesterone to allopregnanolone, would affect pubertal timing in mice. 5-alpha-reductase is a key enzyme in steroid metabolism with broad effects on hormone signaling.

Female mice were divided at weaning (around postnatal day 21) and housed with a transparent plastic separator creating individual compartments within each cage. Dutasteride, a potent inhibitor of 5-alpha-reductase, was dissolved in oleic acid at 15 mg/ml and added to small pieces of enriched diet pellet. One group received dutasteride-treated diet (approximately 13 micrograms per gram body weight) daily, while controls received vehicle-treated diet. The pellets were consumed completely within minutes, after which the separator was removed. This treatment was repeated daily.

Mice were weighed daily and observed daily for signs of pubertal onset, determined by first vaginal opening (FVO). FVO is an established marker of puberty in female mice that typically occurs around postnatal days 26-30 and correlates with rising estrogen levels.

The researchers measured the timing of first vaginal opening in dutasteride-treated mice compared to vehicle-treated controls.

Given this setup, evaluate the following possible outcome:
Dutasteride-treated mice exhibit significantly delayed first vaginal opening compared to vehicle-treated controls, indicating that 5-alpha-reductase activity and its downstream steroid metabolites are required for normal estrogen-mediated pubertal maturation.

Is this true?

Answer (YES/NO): YES